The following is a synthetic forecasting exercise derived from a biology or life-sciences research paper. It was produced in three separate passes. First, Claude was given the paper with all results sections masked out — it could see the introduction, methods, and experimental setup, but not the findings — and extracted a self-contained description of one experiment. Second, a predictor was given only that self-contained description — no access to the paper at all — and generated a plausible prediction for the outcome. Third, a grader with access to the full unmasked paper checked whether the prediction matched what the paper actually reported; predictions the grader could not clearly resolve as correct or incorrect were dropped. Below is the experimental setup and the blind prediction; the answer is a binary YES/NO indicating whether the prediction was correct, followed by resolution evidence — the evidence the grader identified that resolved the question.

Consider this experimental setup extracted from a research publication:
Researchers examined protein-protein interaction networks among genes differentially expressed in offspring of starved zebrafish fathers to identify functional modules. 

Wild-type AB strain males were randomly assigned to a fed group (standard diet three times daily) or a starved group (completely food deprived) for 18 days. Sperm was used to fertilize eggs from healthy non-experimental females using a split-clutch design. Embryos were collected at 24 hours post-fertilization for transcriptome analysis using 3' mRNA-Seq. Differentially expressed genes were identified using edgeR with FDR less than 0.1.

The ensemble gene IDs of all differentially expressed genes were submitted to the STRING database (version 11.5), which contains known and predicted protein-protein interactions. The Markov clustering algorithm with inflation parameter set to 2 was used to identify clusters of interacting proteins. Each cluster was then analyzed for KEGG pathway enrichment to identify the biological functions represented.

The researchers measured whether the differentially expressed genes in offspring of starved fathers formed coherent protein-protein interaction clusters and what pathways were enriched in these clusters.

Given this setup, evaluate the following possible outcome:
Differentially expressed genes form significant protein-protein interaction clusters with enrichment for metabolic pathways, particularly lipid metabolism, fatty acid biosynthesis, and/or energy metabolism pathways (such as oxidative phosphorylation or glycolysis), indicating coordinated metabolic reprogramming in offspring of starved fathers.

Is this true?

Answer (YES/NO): YES